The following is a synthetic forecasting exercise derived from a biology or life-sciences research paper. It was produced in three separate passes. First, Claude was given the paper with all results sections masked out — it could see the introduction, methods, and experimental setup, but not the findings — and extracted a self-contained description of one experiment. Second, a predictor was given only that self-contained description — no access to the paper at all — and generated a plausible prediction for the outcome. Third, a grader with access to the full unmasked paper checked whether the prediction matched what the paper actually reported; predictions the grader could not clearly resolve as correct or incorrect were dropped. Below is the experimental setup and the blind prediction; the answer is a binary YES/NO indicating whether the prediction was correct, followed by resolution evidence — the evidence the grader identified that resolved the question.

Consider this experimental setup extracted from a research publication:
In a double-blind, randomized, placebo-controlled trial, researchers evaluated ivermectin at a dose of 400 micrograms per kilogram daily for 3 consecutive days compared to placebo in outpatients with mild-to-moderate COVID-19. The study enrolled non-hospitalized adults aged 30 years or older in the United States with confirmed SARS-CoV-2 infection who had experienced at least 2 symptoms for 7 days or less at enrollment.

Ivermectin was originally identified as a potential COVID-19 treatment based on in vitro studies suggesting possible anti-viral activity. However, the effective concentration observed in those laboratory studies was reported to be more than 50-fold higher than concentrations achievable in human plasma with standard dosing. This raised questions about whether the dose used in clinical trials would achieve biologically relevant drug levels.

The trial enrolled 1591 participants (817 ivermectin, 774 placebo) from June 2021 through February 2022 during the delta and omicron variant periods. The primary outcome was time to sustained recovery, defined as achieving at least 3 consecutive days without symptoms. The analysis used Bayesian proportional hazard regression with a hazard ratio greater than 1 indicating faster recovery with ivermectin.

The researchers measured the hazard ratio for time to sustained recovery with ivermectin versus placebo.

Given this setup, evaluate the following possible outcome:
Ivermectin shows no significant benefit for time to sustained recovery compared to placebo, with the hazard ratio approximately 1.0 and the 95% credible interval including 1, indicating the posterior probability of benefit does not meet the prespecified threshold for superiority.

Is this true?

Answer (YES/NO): YES